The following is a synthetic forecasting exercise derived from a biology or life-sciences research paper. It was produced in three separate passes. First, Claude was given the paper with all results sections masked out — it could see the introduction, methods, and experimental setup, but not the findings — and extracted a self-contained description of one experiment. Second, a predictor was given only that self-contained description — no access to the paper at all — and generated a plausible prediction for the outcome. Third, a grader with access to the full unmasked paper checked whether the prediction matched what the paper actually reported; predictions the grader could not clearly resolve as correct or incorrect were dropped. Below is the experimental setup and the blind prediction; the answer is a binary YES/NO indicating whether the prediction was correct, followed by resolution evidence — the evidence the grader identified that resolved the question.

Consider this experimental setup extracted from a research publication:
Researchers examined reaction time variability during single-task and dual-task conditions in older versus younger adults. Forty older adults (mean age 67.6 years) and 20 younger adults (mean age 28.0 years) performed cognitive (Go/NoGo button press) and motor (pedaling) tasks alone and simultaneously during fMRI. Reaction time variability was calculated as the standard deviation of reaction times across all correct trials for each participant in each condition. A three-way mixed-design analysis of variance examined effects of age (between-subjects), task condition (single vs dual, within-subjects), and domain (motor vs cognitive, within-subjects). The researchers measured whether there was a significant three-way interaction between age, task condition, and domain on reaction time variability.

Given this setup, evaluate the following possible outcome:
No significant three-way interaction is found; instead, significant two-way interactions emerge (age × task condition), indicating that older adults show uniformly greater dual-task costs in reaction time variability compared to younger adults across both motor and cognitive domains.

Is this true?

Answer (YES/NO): NO